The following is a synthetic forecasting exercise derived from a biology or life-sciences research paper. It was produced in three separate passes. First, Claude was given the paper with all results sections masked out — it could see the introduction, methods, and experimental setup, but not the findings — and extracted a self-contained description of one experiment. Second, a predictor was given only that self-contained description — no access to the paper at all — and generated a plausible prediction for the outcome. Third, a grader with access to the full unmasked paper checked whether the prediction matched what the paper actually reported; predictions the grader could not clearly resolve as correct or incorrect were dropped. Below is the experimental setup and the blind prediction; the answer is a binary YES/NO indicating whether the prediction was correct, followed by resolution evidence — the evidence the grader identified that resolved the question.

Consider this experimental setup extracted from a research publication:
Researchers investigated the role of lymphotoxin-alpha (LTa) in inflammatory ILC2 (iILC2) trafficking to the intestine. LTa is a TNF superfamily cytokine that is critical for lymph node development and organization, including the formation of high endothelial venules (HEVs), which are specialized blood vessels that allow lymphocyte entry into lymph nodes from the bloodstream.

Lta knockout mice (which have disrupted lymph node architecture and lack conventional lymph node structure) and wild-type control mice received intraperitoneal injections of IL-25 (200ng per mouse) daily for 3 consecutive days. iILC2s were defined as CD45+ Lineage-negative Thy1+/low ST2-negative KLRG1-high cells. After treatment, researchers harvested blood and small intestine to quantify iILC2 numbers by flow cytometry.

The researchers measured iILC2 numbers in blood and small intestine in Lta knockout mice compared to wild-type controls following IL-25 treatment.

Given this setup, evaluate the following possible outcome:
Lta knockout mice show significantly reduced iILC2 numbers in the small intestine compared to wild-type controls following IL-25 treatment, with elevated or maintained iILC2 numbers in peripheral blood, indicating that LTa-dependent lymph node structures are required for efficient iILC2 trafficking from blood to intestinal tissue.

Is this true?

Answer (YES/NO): NO